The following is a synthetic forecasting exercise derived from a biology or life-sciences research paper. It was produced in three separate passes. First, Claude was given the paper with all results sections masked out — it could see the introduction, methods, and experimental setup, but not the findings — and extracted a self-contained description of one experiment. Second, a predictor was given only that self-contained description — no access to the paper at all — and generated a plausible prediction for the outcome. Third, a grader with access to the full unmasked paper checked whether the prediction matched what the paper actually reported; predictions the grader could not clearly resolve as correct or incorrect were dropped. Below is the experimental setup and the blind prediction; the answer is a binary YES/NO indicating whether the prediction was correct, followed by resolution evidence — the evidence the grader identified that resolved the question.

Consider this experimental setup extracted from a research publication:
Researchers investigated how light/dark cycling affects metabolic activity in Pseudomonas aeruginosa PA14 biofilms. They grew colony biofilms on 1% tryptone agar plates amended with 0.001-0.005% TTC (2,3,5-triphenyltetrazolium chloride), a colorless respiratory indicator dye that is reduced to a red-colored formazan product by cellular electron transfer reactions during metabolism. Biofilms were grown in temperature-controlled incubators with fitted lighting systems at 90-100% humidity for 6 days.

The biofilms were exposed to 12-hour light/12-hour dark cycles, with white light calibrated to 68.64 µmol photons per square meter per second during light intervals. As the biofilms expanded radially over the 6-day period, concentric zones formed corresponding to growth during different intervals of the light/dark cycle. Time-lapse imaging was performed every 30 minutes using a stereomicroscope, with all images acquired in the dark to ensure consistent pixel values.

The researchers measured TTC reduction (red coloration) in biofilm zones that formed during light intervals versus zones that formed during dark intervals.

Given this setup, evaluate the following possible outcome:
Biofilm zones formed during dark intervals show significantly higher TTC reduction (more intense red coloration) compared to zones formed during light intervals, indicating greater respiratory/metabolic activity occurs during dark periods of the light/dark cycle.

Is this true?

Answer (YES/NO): YES